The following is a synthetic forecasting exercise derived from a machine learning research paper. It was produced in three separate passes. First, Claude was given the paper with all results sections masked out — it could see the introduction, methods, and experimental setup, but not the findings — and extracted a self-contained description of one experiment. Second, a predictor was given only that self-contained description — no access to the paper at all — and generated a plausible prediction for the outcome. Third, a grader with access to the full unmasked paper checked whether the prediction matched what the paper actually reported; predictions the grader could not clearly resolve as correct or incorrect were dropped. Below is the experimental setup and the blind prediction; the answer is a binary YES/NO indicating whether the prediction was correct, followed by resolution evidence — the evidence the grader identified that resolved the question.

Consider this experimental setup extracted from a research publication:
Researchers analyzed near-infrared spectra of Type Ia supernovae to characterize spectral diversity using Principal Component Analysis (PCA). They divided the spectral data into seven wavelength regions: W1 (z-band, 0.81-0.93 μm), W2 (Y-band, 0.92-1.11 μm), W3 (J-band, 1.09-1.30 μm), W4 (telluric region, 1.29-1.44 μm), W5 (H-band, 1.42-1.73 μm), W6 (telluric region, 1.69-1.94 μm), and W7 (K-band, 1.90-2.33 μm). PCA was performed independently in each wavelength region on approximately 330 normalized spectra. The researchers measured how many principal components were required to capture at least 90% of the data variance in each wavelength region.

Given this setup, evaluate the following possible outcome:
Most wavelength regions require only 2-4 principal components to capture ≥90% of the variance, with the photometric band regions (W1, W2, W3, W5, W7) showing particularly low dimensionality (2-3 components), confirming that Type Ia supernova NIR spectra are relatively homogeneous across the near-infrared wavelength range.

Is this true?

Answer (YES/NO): NO